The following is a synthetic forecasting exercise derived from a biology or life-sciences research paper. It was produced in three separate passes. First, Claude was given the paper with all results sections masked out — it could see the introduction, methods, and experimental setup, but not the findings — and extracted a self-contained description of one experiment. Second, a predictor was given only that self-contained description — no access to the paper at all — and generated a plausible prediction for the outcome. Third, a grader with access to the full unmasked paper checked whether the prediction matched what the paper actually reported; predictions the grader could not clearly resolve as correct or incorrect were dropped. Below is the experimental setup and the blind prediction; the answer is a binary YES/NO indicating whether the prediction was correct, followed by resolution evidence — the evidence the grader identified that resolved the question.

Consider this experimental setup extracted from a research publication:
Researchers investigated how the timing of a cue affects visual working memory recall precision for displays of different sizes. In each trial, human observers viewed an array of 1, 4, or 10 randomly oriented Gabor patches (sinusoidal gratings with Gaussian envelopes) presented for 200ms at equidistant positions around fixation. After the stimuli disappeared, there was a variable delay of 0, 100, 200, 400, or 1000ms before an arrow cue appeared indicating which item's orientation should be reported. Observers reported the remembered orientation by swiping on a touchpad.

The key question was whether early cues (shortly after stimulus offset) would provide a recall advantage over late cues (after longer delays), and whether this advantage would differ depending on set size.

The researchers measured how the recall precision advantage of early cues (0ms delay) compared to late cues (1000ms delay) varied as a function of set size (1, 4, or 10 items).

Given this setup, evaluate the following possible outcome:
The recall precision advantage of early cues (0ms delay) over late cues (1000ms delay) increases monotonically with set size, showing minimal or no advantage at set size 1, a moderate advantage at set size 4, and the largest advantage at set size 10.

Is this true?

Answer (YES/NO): YES